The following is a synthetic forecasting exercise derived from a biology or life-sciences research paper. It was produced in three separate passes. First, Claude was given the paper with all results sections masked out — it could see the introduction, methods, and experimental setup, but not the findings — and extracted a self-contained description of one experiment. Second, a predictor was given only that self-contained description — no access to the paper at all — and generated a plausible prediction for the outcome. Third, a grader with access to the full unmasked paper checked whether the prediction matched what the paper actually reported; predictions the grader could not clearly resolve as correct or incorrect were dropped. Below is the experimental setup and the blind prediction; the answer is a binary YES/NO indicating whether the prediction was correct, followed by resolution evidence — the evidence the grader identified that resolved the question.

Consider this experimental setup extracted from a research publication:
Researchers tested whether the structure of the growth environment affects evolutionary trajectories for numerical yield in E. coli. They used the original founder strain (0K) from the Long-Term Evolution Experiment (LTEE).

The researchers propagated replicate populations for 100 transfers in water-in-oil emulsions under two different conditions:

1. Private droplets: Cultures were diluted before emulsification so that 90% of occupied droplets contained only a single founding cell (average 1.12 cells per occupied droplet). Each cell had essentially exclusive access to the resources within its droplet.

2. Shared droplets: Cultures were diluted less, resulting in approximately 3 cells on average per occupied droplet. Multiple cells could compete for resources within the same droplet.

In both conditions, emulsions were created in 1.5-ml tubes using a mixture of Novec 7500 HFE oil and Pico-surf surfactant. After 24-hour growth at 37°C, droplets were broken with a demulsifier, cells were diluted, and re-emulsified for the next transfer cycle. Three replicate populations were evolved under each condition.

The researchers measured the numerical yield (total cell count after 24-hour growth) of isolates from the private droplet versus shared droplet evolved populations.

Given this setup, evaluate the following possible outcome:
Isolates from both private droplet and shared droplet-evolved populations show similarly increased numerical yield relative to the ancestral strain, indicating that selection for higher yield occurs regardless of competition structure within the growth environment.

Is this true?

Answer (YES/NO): NO